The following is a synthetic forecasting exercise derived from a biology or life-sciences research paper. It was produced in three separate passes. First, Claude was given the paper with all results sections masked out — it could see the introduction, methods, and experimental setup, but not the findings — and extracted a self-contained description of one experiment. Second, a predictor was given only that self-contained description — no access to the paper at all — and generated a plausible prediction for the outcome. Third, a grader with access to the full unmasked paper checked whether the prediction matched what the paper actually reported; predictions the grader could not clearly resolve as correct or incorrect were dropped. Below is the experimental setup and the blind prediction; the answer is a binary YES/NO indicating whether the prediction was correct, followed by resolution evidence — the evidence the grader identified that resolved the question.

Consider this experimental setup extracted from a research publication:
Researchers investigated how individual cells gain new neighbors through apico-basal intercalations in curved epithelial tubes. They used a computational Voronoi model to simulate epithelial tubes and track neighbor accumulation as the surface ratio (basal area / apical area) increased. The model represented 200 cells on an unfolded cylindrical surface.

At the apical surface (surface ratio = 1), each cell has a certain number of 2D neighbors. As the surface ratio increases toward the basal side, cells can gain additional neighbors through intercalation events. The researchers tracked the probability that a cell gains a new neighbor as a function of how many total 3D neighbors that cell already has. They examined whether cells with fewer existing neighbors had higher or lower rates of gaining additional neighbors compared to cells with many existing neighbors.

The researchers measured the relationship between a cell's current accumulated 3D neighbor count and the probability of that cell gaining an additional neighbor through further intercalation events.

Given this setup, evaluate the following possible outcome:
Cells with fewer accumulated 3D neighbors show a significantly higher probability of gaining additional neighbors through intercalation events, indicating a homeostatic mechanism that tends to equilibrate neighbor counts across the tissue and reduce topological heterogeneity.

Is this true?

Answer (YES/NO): NO